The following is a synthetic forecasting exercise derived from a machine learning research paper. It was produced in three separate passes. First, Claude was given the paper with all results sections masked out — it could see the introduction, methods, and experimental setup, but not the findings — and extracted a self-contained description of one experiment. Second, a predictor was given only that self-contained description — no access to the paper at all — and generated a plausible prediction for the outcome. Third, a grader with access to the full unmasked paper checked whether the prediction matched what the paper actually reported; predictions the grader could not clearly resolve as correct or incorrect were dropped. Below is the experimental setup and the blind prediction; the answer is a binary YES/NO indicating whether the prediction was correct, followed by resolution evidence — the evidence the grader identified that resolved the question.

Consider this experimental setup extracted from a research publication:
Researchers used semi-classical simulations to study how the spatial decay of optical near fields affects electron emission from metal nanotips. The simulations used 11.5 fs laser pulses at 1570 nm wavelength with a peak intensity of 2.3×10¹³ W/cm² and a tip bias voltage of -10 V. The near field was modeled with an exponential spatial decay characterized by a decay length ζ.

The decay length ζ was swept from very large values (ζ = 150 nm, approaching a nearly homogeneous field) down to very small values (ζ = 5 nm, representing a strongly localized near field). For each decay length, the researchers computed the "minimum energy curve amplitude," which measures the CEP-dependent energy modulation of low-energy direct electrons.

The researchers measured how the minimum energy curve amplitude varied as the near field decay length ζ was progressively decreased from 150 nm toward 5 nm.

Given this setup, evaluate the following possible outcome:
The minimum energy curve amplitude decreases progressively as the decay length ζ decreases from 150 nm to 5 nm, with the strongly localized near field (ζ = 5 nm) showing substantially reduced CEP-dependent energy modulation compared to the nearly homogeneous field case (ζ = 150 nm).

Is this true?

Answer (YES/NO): NO